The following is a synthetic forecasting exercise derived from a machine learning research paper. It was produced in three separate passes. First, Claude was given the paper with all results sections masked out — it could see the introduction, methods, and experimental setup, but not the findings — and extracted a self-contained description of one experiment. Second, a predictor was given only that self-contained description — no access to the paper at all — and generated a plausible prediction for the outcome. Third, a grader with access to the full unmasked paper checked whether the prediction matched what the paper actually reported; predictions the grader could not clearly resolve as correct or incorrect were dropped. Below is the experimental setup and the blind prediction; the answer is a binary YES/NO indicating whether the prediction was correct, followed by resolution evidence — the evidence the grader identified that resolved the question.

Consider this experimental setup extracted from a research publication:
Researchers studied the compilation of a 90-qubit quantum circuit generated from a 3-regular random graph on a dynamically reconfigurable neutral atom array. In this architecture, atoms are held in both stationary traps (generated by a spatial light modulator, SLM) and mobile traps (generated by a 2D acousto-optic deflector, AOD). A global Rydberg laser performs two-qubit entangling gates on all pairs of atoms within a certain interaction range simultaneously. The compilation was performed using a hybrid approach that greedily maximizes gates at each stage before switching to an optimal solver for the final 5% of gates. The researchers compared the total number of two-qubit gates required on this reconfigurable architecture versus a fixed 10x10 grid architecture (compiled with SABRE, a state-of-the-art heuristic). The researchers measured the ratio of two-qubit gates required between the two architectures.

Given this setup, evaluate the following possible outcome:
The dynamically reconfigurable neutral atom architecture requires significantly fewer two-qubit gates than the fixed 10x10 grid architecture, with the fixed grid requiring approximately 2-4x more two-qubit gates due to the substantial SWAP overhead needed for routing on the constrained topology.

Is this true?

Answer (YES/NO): NO